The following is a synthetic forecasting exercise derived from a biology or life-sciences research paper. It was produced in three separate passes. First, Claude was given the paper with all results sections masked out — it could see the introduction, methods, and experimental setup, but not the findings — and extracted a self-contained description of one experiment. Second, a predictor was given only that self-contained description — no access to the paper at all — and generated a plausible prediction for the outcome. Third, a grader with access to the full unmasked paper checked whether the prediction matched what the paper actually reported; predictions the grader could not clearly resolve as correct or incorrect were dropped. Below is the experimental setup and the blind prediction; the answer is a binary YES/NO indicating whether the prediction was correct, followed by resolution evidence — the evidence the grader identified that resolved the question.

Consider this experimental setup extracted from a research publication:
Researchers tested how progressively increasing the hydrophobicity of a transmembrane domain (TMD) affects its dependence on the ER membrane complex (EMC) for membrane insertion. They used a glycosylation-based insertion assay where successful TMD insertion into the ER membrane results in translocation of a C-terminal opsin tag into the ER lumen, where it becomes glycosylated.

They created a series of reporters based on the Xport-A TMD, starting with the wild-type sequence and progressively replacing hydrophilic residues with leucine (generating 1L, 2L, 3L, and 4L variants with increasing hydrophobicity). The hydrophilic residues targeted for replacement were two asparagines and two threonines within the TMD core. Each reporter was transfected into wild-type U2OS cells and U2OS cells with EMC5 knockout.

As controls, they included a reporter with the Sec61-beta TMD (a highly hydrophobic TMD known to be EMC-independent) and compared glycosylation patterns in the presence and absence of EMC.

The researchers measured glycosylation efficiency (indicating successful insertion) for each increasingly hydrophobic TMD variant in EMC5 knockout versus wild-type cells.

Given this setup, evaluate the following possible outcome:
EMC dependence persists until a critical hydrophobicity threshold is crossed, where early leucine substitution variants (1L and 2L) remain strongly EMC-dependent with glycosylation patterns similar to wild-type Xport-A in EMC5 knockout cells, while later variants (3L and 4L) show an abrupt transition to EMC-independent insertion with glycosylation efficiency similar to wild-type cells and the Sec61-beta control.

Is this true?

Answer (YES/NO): NO